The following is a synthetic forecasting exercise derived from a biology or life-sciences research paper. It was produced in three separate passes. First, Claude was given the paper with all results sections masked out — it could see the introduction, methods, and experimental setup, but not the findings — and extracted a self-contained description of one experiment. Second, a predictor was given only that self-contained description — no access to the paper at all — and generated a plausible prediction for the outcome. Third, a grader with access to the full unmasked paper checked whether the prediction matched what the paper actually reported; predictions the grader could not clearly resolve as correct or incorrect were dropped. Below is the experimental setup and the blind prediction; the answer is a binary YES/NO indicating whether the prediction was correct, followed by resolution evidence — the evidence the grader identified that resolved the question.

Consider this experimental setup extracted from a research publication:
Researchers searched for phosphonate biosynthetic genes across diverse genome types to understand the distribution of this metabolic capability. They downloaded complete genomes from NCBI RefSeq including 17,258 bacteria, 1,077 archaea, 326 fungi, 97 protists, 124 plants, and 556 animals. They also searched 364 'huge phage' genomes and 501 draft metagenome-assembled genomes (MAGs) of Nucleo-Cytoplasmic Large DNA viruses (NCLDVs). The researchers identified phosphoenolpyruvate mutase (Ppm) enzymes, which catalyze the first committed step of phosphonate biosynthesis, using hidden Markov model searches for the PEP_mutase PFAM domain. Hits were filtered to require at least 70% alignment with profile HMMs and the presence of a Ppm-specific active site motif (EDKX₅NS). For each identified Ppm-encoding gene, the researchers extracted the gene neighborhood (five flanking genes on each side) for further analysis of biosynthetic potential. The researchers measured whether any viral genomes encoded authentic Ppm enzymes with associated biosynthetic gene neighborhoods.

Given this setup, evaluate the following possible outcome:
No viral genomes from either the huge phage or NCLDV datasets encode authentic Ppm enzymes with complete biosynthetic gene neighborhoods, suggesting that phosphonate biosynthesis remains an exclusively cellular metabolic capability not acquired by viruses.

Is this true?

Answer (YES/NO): NO